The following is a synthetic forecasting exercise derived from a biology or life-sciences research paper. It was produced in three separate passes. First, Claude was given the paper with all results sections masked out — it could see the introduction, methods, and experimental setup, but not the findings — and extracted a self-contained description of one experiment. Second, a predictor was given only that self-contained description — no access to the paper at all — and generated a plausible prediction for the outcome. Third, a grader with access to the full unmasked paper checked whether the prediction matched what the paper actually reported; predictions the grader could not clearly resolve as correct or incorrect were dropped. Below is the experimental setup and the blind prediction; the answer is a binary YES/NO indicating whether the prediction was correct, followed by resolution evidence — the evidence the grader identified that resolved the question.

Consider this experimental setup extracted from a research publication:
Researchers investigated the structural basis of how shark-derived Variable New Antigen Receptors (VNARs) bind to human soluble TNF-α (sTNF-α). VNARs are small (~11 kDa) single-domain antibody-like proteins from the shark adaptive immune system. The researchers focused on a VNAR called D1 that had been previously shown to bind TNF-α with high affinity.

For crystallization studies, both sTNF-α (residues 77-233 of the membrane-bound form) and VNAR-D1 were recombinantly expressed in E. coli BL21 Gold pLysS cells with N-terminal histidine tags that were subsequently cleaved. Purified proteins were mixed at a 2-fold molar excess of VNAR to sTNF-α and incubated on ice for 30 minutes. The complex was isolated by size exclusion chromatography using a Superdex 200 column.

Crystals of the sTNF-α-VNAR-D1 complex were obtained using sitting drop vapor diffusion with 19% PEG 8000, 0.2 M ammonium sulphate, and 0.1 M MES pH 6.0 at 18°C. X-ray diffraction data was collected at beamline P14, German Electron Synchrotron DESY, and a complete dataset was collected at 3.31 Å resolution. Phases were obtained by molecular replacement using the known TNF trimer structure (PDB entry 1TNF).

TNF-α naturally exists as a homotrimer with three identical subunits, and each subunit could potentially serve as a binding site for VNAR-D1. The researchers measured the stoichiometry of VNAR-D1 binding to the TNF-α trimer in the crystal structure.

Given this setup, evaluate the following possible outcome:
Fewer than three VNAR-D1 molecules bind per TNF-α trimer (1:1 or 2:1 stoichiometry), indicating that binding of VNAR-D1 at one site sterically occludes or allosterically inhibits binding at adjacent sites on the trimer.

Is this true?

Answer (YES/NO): NO